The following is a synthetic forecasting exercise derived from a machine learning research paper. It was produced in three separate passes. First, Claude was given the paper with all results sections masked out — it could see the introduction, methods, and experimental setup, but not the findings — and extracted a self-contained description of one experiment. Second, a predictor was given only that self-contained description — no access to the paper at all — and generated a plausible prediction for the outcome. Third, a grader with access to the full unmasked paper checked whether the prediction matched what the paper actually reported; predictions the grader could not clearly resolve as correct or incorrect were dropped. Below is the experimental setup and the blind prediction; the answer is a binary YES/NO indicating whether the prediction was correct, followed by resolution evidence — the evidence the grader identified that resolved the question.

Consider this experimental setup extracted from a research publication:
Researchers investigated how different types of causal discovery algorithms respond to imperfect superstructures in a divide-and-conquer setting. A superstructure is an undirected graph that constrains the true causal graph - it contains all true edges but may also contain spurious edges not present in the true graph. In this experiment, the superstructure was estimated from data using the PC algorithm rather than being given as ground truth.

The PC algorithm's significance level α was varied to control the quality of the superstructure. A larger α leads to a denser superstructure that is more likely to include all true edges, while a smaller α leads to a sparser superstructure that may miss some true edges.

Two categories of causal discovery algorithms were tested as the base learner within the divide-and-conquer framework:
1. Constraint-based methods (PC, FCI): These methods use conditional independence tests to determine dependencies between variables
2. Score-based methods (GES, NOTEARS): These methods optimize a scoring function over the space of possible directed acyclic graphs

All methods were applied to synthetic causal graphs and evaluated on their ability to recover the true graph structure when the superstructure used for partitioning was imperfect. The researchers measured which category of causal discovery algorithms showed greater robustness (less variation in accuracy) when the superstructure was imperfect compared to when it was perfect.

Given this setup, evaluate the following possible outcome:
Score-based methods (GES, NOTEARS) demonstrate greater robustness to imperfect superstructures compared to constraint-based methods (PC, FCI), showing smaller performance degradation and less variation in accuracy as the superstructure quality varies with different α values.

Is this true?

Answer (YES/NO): YES